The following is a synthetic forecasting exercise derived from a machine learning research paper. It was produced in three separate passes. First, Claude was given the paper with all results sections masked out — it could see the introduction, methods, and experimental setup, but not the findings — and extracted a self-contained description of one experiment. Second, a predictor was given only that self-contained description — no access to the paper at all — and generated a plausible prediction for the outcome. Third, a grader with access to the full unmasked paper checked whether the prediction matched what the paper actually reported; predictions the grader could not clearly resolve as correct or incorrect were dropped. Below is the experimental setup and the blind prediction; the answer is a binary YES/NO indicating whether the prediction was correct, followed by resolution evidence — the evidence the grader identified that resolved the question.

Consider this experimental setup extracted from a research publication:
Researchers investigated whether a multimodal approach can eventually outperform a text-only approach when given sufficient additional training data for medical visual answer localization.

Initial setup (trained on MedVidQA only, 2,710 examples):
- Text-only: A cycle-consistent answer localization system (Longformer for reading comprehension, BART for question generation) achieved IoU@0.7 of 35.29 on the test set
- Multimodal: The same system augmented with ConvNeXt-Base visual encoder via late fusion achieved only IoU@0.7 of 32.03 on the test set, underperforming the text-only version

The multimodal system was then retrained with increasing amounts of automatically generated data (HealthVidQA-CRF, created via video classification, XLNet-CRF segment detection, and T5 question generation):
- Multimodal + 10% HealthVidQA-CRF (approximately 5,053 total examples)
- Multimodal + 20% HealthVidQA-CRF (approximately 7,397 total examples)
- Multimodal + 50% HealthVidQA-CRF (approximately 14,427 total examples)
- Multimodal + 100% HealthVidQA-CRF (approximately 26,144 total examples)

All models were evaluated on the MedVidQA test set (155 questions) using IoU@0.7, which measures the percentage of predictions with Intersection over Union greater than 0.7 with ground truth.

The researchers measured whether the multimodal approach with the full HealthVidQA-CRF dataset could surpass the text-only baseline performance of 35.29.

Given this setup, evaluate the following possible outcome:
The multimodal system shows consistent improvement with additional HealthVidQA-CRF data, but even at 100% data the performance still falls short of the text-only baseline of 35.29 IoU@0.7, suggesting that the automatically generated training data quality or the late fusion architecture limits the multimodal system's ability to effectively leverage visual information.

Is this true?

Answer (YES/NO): NO